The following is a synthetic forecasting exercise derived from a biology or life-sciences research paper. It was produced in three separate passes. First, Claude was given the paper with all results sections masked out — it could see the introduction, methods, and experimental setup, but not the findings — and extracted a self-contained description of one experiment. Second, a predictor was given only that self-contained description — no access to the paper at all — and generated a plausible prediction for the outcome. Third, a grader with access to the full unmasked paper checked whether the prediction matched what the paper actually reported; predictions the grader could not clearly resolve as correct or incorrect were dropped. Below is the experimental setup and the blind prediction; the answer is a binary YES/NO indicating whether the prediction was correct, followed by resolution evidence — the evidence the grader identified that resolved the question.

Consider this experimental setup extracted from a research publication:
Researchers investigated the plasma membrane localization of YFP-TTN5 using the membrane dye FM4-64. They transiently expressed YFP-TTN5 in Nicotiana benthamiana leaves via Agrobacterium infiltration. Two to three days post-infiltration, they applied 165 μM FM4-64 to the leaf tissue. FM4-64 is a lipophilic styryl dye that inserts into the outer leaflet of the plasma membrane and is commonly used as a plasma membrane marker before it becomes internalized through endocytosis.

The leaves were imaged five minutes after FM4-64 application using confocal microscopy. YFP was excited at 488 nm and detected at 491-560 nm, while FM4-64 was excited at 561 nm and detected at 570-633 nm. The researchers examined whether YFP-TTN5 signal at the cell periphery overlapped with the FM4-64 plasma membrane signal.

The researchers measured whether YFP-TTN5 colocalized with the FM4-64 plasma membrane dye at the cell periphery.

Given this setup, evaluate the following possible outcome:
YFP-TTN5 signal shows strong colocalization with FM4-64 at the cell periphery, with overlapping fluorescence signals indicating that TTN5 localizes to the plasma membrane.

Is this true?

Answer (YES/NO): YES